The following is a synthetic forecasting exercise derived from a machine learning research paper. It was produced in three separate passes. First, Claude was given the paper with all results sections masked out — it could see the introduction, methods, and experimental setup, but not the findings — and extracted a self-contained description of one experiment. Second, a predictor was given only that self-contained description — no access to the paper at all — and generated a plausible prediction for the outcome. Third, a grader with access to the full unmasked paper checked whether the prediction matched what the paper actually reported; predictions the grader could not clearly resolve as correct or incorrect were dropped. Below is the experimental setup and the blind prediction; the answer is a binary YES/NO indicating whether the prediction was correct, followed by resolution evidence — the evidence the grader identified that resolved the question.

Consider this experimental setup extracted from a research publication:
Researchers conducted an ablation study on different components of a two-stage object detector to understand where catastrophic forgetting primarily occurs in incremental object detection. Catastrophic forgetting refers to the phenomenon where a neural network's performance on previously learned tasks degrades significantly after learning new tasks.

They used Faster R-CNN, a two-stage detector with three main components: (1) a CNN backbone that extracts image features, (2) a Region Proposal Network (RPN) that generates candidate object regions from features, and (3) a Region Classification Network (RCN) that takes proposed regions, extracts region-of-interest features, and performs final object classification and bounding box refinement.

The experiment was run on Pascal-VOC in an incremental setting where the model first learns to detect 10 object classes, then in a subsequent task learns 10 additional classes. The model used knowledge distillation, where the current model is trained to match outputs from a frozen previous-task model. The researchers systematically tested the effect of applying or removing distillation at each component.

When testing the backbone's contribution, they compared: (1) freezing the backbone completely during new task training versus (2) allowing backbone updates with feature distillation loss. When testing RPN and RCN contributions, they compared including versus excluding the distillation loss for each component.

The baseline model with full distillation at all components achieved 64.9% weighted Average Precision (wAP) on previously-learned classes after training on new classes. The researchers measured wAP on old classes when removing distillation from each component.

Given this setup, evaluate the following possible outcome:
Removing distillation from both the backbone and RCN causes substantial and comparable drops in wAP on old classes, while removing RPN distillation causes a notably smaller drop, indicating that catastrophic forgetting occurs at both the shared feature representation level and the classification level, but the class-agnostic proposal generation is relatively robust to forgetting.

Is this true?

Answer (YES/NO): NO